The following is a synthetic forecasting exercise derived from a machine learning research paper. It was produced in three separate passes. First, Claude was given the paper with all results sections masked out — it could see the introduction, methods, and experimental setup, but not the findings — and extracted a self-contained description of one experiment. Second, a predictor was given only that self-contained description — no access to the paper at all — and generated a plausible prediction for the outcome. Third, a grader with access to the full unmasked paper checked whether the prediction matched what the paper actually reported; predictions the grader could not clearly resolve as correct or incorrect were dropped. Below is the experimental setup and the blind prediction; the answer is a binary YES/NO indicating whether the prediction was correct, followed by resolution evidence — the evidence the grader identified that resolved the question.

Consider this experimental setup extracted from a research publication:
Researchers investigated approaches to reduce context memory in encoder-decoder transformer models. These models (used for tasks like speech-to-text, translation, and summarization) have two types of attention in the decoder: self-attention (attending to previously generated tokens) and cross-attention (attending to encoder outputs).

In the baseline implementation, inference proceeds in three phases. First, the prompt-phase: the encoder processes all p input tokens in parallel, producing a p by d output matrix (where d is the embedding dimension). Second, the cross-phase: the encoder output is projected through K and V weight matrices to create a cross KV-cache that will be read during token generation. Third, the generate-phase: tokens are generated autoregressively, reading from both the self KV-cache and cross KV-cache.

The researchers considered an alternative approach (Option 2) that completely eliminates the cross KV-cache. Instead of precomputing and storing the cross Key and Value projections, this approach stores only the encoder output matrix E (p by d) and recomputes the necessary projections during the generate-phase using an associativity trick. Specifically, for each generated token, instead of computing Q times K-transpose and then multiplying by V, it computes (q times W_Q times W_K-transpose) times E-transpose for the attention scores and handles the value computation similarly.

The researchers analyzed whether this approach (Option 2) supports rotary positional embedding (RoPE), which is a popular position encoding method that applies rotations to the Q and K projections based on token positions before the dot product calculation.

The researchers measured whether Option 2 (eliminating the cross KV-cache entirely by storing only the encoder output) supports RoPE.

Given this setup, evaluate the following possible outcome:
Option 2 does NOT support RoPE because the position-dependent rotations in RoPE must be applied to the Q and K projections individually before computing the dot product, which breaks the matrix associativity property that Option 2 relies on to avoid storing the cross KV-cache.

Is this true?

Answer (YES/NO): YES